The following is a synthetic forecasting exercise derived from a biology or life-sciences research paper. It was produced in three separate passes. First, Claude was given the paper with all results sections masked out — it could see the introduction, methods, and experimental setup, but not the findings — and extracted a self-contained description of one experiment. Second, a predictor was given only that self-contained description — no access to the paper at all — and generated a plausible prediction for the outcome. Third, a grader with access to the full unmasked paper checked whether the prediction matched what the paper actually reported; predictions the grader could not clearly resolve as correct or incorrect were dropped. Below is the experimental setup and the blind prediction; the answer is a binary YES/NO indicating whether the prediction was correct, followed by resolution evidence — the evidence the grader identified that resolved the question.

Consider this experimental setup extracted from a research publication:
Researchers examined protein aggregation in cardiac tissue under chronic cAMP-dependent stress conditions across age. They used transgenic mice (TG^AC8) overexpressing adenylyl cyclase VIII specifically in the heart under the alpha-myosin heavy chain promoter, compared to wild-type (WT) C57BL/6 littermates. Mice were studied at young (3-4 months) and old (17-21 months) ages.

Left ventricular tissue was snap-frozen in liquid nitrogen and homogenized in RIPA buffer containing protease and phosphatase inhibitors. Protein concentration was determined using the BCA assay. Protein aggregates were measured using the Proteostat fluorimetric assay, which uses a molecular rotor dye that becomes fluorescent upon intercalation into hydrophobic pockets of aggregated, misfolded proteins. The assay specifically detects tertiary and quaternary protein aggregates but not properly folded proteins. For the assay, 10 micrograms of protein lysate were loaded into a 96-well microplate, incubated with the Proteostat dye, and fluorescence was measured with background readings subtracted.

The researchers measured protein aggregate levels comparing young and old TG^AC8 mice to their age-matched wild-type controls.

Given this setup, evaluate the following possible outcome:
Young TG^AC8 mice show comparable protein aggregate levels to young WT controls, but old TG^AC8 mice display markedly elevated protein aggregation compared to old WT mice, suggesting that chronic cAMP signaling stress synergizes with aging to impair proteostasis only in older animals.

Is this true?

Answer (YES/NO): YES